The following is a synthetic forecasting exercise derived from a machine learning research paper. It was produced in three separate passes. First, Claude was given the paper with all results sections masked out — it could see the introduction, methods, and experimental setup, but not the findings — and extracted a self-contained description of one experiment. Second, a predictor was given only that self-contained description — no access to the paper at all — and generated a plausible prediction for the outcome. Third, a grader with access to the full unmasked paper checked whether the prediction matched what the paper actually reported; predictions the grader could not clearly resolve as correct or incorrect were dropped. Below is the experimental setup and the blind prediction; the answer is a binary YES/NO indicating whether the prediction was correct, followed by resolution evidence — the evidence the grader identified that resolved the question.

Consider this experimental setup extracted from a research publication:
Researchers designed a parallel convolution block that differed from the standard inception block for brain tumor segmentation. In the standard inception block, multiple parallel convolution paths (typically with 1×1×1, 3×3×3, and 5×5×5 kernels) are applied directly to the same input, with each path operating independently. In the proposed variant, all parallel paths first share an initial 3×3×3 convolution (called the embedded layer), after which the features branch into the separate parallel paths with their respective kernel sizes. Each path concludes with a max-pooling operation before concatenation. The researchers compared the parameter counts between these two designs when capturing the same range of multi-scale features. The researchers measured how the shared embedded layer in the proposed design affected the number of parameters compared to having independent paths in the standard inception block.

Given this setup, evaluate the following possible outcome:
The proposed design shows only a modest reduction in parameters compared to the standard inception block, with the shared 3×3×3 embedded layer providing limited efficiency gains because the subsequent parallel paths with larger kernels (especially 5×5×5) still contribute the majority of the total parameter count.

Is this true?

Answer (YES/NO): YES